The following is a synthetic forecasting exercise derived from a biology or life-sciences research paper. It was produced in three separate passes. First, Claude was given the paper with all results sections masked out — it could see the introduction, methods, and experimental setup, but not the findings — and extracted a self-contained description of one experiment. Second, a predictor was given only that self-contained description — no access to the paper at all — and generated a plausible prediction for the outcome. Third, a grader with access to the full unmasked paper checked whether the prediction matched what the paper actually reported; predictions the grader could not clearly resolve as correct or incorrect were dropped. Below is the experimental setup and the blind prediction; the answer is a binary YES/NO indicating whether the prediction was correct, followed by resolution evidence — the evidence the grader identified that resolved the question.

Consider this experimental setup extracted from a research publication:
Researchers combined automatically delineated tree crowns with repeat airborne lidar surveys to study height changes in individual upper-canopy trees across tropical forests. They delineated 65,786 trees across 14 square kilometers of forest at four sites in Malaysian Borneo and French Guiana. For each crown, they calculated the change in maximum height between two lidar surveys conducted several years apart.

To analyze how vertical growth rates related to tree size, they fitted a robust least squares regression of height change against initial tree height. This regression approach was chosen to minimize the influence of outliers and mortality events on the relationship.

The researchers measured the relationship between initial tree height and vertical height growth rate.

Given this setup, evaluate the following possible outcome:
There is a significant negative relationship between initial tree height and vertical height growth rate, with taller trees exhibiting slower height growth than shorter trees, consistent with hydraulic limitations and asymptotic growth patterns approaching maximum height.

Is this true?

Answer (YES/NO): YES